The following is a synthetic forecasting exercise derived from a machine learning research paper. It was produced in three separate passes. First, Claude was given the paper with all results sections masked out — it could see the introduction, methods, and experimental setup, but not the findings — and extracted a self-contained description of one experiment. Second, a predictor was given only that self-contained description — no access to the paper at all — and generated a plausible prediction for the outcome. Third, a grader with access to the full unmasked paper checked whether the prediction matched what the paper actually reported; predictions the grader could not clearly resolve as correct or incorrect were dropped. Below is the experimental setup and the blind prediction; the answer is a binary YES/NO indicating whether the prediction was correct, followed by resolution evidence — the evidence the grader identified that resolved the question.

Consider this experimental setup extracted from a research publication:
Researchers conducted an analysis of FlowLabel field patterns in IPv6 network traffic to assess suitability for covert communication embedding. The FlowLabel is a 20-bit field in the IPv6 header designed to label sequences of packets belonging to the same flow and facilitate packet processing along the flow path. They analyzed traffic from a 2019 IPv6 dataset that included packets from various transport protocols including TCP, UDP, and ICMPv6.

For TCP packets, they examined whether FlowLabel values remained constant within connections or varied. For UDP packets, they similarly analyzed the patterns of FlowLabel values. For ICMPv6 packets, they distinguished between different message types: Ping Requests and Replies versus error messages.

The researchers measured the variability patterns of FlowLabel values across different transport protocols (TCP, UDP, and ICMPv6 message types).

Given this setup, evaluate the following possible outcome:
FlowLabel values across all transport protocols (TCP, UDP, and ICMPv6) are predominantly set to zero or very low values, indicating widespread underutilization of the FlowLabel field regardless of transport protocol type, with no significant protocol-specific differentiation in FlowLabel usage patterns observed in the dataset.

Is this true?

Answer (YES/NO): NO